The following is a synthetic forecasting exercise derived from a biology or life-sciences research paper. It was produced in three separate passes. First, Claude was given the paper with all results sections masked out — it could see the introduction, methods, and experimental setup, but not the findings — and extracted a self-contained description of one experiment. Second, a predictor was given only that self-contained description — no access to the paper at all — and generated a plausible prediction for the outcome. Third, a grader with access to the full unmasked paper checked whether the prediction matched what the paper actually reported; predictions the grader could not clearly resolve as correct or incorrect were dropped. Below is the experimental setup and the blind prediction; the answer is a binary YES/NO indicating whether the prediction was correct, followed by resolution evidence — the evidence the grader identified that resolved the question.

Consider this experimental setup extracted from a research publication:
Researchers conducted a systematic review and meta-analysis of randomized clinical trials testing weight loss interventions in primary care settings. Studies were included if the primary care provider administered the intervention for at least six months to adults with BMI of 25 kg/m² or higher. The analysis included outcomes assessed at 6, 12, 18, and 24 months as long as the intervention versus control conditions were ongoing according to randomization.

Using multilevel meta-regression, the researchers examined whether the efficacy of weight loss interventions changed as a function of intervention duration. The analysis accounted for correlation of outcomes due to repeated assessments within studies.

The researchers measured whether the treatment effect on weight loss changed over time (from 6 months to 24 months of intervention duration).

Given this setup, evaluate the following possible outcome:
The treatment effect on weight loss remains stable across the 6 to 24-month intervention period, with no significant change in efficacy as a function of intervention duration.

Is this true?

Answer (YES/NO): NO